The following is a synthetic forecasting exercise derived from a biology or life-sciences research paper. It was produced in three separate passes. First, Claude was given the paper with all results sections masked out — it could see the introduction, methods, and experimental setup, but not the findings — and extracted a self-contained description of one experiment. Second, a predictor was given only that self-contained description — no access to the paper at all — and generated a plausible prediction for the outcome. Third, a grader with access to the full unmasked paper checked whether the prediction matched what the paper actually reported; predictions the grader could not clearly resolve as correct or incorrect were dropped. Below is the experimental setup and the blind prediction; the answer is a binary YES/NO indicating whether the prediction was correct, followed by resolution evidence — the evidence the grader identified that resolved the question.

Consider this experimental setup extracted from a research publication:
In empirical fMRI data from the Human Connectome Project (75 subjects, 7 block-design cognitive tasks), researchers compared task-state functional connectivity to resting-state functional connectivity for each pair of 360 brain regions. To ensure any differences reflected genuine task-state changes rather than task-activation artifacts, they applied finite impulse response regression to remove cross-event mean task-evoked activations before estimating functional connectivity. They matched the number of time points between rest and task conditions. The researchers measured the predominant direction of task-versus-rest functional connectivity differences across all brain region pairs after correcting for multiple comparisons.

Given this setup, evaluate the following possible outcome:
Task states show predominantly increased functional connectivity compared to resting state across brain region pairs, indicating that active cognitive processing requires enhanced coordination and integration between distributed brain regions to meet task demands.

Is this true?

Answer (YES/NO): NO